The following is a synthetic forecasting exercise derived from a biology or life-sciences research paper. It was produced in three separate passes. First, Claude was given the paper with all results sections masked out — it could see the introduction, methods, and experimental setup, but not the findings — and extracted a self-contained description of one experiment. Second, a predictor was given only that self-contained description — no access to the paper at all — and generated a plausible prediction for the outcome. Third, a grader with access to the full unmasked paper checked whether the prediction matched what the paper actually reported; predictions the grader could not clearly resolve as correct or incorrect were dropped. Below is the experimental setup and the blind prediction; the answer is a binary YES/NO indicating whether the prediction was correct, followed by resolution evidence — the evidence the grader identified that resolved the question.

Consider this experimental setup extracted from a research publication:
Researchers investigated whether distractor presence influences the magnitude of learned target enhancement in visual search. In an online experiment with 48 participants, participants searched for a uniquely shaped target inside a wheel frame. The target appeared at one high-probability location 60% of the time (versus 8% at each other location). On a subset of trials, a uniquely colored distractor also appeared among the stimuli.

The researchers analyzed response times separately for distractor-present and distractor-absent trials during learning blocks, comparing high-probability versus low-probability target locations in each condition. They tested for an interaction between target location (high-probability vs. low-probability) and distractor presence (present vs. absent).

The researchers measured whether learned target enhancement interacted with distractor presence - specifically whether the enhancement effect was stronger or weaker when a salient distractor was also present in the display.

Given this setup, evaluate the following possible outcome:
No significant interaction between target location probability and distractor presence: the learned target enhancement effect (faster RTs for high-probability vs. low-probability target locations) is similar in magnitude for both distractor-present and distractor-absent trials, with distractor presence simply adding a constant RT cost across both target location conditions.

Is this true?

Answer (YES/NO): NO